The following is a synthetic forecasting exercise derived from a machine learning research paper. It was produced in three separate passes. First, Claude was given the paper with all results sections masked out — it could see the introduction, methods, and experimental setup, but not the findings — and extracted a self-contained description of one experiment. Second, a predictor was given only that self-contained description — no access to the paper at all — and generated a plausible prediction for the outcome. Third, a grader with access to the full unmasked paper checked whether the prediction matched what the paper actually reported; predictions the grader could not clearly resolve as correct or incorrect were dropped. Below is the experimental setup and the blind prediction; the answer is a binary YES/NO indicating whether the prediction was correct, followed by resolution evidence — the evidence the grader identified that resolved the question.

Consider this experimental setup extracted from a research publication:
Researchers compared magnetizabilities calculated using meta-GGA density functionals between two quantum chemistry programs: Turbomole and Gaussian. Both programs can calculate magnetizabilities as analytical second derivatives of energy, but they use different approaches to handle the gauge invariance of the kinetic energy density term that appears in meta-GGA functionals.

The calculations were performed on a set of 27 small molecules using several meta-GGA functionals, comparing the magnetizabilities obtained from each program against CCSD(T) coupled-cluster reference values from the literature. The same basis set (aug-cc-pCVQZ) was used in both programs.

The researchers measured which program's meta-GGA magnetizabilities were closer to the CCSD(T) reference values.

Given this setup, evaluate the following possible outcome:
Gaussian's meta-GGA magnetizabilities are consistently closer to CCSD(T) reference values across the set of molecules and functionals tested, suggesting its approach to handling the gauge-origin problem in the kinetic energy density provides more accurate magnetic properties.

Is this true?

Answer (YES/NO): NO